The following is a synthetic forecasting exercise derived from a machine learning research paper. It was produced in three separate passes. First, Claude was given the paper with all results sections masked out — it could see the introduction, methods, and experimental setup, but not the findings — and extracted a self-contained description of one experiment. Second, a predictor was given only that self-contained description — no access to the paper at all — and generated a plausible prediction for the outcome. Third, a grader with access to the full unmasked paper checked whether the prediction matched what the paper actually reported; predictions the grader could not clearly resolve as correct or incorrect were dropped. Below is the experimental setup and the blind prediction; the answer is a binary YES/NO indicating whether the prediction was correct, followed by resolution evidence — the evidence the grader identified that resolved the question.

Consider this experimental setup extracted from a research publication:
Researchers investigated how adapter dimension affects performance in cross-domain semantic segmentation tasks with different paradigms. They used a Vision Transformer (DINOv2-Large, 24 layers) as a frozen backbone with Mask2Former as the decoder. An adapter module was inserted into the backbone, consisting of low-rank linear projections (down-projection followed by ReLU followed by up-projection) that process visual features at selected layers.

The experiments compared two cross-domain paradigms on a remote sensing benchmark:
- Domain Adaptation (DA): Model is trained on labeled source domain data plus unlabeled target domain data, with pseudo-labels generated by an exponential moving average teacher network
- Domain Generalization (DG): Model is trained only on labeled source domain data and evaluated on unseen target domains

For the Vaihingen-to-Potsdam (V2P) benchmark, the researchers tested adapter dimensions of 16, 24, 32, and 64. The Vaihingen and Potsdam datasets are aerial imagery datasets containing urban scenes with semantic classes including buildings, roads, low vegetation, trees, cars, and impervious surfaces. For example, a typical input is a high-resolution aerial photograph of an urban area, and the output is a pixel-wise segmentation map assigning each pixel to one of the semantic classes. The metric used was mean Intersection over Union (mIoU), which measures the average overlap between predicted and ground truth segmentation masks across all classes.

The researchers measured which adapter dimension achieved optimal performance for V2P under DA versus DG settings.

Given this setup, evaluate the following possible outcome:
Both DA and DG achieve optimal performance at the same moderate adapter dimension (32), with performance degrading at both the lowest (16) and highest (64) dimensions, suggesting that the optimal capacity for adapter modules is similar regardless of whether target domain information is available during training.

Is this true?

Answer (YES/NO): NO